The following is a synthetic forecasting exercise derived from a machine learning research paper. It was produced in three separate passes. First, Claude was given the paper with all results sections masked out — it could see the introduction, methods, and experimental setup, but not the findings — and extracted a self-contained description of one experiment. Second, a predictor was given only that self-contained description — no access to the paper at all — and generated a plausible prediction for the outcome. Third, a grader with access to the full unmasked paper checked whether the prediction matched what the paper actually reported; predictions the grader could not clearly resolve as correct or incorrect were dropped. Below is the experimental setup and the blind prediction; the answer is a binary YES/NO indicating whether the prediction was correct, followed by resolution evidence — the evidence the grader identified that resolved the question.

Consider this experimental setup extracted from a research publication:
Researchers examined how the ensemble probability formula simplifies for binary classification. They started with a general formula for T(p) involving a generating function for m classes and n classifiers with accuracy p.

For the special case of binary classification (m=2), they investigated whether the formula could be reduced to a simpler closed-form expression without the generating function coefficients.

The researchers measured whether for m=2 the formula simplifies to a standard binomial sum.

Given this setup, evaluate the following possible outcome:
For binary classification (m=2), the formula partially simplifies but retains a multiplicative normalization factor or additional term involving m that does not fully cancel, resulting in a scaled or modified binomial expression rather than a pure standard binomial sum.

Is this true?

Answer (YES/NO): NO